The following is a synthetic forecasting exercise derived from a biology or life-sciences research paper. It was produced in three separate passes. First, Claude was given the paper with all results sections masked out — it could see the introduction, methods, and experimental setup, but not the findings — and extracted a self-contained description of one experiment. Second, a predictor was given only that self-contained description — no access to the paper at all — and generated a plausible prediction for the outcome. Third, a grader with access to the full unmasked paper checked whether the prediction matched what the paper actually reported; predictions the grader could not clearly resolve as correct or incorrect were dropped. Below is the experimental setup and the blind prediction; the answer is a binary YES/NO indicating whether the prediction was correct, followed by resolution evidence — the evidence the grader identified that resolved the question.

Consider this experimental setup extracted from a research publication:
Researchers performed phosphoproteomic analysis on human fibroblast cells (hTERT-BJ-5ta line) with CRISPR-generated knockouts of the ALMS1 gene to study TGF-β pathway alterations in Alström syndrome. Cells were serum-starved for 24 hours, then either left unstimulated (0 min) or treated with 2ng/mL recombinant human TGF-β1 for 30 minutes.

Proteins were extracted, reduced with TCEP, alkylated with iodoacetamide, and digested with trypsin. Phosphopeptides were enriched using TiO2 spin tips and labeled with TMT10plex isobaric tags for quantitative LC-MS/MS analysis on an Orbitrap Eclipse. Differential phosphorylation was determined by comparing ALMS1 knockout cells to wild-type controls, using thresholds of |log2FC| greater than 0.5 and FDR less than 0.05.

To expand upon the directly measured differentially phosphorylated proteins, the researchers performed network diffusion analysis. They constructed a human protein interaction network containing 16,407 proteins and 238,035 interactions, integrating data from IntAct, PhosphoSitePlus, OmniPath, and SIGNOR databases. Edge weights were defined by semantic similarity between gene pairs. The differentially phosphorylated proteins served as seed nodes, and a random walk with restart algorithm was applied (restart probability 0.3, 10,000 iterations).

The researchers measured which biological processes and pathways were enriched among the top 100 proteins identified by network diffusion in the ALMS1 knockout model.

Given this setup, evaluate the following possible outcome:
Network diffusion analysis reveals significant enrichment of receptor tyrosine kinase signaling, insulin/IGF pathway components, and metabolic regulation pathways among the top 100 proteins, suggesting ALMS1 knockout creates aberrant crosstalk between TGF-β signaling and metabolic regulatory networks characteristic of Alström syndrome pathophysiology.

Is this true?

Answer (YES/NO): NO